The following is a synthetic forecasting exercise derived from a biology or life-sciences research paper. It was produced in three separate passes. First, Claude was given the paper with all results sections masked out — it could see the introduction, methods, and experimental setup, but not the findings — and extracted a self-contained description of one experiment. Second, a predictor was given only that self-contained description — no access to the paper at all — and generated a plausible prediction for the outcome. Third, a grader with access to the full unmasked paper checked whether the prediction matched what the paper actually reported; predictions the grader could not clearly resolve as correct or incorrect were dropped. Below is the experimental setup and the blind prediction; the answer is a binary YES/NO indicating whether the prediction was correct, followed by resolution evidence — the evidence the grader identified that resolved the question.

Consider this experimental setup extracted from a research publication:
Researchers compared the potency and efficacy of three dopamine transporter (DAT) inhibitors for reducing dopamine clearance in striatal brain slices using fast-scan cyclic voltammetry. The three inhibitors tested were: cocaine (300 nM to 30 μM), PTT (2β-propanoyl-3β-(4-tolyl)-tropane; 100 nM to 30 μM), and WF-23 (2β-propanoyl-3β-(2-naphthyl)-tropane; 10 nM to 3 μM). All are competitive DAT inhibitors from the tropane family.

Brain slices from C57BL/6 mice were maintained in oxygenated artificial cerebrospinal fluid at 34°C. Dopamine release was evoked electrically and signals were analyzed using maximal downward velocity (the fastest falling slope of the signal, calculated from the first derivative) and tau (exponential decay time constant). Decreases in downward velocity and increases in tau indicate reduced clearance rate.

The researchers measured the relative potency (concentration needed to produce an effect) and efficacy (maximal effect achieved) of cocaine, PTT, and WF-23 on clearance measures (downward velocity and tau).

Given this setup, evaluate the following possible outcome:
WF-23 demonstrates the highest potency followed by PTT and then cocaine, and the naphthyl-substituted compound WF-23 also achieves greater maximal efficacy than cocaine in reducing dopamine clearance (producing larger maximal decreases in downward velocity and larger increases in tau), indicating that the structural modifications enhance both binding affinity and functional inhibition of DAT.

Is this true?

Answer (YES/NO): YES